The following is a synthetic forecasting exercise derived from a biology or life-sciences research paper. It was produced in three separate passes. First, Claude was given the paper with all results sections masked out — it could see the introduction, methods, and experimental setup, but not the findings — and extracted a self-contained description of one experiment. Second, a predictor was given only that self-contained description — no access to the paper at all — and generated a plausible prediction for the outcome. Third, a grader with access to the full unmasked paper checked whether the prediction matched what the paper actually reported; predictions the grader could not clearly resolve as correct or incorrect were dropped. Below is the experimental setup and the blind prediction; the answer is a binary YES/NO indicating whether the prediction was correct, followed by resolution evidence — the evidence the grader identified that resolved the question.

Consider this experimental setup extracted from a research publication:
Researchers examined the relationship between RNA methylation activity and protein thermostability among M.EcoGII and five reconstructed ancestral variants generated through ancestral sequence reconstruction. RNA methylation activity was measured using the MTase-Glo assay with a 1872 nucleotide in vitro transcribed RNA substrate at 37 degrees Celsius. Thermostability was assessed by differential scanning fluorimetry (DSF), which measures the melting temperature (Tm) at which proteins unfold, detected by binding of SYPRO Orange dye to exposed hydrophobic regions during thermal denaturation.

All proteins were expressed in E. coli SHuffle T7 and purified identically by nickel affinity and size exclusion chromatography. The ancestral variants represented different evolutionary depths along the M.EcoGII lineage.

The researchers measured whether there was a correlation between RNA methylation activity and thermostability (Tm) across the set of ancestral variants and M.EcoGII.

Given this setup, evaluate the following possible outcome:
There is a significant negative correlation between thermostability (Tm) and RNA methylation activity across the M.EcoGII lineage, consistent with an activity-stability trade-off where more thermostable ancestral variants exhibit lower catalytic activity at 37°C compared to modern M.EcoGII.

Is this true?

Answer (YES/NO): NO